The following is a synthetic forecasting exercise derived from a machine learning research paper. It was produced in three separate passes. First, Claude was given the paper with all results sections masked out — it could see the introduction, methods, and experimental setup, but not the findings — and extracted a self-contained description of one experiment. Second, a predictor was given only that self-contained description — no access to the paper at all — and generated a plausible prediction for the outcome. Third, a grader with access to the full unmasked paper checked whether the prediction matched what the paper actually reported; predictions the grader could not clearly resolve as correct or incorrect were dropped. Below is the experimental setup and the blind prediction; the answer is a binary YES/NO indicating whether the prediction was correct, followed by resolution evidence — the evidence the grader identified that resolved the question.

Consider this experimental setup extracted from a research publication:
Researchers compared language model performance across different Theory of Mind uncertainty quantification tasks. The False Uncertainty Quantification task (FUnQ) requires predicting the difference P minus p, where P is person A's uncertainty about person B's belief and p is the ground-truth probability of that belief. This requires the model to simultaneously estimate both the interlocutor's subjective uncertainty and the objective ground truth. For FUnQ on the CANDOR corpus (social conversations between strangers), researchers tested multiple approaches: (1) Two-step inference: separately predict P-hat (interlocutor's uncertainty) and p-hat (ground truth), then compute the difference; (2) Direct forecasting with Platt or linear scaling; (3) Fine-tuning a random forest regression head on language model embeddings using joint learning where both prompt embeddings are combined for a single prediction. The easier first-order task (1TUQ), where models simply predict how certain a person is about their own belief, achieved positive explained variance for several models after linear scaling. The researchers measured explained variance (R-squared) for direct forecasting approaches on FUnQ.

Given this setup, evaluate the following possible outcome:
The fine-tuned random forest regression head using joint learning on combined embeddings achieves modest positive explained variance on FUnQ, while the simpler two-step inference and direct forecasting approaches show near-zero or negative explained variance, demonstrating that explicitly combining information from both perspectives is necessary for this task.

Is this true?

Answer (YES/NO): YES